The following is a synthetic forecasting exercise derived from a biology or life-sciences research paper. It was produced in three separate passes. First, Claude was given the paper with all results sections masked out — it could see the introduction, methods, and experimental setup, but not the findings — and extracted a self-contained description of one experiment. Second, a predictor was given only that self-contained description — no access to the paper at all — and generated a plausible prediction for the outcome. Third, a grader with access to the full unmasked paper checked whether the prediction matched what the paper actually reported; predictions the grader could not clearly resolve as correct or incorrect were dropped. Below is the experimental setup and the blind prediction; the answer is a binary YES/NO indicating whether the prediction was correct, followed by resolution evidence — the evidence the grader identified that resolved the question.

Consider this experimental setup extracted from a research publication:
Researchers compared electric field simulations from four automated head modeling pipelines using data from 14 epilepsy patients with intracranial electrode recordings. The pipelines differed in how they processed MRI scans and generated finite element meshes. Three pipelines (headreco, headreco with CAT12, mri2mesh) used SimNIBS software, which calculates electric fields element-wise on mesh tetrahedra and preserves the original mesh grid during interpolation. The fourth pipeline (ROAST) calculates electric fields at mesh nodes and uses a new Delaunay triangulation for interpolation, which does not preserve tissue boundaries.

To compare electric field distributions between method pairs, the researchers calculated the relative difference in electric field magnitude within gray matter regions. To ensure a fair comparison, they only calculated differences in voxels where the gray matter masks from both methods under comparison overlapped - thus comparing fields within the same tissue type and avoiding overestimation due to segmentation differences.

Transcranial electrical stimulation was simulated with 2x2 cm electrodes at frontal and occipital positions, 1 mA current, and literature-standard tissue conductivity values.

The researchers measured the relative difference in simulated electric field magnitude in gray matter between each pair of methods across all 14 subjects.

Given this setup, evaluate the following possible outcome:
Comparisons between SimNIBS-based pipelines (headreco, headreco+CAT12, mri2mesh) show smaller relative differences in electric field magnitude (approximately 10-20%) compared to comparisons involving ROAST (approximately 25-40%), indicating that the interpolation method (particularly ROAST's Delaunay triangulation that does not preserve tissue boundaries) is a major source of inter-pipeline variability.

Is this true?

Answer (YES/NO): NO